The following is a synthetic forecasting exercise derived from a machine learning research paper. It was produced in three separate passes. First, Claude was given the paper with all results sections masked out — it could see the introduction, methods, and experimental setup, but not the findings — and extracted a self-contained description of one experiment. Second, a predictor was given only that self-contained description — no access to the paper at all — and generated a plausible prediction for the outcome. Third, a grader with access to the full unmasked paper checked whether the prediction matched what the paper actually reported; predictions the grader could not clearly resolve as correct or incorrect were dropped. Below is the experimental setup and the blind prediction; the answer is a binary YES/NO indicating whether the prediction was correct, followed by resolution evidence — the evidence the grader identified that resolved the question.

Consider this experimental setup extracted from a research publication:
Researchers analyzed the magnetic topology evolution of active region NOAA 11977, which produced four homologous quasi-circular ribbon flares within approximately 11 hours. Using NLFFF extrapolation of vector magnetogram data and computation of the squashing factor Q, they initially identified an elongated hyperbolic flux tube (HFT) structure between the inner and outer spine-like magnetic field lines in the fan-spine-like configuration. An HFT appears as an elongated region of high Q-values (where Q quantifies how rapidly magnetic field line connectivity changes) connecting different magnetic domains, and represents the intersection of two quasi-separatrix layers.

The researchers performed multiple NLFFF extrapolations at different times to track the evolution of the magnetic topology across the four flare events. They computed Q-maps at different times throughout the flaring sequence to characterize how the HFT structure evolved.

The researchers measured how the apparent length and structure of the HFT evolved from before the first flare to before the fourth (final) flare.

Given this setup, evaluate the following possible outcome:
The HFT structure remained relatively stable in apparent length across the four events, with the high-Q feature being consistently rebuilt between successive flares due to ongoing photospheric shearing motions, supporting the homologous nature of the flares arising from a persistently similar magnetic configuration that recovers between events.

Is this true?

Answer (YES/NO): NO